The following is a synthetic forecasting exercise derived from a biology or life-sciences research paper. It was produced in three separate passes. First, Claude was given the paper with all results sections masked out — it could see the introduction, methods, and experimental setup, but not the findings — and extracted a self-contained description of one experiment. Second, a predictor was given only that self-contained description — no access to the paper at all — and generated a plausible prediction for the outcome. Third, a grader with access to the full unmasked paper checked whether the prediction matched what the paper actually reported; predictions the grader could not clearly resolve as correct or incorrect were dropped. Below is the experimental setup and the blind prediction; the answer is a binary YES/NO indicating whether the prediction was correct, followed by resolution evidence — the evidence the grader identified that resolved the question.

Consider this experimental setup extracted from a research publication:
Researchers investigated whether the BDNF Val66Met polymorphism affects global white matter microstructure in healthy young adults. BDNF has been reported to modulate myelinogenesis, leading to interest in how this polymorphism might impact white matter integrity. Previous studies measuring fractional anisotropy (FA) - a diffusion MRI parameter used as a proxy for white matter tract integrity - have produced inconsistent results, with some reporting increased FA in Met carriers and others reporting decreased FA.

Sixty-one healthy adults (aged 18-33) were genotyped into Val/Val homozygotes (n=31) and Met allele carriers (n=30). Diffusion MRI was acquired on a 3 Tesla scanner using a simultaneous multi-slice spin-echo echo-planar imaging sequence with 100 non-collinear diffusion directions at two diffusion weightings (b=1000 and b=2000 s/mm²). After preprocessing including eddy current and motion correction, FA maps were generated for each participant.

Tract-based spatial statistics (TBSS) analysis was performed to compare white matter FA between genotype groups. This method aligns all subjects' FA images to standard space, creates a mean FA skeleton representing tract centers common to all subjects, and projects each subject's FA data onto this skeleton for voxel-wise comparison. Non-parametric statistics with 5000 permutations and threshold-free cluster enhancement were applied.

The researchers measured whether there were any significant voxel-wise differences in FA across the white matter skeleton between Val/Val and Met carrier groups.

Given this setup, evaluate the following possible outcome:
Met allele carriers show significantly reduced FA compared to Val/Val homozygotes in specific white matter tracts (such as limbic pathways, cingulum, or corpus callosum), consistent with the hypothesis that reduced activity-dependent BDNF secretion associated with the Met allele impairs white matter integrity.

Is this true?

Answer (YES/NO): NO